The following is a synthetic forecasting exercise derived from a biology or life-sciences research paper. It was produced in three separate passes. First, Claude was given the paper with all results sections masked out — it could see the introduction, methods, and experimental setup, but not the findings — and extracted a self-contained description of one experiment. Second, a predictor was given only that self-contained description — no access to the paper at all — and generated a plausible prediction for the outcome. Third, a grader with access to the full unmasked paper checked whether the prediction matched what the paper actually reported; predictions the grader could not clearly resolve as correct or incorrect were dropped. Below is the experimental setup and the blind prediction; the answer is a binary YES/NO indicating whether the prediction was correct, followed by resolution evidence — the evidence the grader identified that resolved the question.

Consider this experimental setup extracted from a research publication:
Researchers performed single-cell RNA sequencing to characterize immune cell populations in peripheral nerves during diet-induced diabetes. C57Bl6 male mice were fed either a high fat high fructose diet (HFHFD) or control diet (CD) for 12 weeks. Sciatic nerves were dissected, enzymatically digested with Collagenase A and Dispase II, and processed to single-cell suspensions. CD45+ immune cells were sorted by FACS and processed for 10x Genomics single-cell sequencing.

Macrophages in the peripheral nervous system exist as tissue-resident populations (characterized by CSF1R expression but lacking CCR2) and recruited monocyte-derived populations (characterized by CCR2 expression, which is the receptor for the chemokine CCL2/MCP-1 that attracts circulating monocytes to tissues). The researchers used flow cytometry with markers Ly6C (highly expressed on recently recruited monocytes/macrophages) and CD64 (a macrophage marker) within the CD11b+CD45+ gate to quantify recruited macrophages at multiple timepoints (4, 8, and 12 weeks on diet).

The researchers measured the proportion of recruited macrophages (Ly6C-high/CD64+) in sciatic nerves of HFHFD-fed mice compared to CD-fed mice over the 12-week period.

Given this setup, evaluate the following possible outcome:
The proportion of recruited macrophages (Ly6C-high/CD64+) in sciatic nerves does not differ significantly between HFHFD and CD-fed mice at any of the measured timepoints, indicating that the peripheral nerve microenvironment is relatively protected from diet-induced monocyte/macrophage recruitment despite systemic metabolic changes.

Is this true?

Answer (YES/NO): NO